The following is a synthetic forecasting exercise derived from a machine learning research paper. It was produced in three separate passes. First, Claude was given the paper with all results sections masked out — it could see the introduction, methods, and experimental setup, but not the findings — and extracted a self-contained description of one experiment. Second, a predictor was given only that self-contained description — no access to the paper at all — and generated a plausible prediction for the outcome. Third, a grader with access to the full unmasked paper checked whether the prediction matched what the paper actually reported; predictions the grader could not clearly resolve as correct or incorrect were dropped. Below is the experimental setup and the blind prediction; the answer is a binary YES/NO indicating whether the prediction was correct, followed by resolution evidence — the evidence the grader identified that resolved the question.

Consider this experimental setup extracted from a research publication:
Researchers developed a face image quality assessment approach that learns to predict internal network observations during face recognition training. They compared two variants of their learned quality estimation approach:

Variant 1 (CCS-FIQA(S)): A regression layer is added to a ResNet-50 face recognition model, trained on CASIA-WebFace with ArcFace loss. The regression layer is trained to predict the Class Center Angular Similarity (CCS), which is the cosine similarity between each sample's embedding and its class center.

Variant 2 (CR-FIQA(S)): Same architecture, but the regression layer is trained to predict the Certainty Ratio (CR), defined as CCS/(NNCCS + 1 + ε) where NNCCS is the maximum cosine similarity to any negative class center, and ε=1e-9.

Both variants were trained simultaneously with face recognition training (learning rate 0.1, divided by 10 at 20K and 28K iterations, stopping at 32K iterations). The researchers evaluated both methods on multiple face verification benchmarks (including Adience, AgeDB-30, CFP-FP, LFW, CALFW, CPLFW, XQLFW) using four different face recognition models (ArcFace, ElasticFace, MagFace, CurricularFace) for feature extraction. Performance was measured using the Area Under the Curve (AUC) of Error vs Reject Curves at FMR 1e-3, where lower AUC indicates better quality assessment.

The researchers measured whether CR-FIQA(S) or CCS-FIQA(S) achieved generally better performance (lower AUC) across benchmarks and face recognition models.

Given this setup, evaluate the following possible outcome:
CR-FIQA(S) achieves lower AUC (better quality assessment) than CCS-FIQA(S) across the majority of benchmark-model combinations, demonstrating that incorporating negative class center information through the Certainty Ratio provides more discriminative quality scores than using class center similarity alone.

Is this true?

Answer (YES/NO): YES